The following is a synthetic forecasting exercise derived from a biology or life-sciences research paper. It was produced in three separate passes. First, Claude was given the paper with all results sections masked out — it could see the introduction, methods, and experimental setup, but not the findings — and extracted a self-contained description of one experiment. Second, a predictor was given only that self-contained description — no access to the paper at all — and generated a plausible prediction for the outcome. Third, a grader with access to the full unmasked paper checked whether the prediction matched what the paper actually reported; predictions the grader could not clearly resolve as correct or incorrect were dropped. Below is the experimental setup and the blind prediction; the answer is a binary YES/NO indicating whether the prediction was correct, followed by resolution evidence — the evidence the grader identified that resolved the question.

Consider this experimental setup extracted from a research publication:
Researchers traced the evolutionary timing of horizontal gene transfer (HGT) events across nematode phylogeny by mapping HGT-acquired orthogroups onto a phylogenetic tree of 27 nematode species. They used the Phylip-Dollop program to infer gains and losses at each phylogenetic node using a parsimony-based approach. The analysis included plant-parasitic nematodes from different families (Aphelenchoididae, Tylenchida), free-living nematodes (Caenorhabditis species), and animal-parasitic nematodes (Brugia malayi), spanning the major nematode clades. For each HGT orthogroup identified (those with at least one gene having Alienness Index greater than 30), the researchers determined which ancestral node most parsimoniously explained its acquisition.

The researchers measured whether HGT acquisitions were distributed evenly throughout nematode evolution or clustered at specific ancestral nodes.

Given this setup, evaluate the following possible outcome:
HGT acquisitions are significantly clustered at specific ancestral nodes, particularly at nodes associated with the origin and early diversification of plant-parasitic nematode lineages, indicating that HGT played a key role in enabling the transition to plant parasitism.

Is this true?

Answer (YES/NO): NO